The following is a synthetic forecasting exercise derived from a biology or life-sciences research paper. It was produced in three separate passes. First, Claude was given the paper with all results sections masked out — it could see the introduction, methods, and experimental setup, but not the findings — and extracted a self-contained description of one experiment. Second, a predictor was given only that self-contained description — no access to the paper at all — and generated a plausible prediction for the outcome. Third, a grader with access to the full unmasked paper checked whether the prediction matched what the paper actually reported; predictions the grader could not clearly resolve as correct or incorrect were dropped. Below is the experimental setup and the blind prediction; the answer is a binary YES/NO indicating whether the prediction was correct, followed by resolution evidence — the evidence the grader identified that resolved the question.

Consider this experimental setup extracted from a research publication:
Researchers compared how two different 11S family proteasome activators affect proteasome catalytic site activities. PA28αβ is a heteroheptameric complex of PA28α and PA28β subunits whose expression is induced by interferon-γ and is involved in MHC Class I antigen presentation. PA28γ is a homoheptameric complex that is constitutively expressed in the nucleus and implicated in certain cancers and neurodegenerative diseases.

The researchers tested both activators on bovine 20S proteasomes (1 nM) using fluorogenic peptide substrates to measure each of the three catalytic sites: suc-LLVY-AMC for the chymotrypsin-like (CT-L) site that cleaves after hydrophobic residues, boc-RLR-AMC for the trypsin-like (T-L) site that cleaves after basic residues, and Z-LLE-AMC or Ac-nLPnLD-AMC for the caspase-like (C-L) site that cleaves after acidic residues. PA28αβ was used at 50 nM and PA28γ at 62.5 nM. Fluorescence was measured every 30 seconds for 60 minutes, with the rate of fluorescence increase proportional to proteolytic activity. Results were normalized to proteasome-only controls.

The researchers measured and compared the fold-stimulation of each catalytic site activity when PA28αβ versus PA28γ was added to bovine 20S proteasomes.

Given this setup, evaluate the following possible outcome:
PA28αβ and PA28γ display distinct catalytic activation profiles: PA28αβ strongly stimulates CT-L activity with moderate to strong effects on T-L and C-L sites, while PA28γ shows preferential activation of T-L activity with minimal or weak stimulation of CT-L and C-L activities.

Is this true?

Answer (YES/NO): NO